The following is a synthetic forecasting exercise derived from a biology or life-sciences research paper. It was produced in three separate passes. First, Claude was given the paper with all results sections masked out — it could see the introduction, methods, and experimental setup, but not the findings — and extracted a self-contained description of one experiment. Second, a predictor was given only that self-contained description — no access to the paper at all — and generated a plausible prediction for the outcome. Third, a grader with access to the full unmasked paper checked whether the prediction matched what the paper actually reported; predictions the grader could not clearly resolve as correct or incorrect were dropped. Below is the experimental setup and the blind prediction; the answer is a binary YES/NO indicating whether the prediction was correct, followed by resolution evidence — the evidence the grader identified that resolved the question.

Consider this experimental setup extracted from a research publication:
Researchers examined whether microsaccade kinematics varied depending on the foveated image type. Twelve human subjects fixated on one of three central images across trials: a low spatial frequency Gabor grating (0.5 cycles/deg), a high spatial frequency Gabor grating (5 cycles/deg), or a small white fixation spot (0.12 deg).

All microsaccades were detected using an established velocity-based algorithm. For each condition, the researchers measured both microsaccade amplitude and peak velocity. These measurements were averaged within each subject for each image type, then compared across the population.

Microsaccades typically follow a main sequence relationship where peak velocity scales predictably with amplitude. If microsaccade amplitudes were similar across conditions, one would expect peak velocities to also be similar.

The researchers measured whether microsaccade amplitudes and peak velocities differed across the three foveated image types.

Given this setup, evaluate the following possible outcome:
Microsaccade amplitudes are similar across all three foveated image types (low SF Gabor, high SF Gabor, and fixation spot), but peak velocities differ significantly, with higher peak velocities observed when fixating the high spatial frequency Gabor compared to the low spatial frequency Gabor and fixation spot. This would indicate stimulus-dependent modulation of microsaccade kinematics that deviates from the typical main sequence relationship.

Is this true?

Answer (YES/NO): NO